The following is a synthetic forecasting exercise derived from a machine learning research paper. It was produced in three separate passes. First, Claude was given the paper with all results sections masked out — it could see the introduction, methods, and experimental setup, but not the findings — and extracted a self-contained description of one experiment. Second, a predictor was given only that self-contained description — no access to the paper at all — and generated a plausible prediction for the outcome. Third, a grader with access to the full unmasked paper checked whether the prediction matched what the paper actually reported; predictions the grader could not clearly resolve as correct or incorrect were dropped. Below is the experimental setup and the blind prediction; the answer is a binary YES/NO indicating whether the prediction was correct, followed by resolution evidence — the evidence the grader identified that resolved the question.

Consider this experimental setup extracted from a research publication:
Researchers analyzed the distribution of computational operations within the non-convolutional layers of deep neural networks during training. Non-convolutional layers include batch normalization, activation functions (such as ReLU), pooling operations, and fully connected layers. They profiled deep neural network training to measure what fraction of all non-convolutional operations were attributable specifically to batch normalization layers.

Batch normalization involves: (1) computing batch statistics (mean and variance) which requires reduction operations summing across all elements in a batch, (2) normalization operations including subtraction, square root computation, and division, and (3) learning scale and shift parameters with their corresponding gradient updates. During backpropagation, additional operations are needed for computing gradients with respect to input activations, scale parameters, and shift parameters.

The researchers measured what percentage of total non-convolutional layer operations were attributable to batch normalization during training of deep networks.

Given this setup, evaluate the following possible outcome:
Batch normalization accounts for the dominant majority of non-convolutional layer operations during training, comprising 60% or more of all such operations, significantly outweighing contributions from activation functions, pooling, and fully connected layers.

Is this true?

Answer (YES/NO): YES